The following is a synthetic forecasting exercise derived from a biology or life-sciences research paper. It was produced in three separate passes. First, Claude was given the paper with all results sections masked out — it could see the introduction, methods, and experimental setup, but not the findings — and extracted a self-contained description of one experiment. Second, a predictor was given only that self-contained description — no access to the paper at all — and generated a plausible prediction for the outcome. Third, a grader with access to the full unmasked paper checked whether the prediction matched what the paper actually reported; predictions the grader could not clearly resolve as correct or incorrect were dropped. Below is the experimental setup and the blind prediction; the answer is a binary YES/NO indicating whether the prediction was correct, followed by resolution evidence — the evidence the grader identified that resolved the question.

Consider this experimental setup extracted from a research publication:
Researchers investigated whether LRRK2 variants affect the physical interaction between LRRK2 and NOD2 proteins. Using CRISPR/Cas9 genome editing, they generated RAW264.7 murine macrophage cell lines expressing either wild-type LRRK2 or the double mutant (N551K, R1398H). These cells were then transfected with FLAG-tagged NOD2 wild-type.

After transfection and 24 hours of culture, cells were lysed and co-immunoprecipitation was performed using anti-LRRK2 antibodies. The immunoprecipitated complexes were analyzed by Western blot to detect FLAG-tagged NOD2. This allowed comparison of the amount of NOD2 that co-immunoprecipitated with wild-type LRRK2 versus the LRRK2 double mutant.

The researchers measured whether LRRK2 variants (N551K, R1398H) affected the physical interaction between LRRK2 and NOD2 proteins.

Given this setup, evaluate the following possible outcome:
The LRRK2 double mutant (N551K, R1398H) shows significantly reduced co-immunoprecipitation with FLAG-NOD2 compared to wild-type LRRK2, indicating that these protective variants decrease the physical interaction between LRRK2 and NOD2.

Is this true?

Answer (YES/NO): NO